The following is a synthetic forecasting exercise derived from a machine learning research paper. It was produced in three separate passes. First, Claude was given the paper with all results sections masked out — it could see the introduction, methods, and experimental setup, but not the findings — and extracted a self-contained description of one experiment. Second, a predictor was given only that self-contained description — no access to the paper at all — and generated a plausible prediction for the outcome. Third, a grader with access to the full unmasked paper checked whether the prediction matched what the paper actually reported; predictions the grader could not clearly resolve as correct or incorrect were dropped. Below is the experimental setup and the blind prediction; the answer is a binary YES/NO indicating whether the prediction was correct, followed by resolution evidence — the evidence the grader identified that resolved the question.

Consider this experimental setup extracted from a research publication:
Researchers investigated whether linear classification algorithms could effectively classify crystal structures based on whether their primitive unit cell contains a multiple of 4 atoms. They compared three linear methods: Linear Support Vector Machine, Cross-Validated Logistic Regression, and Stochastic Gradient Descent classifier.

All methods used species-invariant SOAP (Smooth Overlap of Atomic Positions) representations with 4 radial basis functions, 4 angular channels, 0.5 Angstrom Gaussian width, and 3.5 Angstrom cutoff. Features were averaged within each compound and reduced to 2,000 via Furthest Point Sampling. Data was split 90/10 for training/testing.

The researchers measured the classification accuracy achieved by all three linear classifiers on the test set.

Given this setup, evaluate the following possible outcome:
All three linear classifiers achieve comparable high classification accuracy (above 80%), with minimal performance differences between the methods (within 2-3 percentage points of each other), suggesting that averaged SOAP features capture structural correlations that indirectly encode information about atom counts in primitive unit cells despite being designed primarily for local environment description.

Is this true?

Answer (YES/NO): NO